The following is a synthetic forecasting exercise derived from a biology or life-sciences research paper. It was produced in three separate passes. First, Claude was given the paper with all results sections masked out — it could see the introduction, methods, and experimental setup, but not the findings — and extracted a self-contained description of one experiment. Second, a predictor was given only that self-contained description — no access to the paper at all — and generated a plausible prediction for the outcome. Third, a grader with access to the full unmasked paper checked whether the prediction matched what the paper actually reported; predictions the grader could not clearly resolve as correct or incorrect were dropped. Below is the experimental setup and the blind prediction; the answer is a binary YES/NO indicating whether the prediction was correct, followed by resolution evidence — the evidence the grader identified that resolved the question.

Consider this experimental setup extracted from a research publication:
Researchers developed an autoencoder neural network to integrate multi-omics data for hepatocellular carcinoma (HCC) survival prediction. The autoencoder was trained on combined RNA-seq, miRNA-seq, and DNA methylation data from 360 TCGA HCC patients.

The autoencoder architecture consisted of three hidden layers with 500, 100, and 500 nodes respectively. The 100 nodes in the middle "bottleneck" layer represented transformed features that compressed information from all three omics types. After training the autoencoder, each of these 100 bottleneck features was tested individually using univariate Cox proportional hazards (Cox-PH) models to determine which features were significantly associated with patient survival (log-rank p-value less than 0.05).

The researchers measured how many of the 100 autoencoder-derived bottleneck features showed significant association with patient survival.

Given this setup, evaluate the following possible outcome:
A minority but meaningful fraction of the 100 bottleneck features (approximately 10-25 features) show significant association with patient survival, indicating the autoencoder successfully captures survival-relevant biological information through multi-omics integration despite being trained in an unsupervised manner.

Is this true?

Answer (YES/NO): NO